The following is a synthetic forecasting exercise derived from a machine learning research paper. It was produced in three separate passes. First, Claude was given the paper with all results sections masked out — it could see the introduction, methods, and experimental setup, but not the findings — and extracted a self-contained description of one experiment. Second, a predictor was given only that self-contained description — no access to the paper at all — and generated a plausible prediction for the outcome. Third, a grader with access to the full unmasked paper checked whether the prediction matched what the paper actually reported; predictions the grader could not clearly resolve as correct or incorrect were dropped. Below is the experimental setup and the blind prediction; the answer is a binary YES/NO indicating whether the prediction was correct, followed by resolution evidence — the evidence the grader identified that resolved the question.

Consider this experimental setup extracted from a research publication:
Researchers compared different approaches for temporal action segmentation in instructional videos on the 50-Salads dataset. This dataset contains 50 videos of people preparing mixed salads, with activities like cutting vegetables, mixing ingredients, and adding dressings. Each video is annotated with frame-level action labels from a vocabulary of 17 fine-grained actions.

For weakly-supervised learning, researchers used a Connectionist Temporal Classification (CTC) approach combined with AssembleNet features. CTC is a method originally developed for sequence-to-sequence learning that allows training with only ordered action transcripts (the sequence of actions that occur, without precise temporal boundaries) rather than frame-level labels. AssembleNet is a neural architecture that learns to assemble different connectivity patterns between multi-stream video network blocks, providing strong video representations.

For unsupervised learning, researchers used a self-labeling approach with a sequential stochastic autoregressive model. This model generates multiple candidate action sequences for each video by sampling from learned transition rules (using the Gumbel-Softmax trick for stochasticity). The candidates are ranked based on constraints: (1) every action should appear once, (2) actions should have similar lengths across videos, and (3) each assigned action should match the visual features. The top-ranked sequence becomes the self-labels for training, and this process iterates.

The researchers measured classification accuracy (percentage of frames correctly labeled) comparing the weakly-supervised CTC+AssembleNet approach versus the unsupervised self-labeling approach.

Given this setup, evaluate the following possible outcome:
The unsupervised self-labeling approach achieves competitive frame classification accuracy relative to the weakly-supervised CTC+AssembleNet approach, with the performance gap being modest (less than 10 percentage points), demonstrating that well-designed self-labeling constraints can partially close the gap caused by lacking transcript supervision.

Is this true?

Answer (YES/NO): NO